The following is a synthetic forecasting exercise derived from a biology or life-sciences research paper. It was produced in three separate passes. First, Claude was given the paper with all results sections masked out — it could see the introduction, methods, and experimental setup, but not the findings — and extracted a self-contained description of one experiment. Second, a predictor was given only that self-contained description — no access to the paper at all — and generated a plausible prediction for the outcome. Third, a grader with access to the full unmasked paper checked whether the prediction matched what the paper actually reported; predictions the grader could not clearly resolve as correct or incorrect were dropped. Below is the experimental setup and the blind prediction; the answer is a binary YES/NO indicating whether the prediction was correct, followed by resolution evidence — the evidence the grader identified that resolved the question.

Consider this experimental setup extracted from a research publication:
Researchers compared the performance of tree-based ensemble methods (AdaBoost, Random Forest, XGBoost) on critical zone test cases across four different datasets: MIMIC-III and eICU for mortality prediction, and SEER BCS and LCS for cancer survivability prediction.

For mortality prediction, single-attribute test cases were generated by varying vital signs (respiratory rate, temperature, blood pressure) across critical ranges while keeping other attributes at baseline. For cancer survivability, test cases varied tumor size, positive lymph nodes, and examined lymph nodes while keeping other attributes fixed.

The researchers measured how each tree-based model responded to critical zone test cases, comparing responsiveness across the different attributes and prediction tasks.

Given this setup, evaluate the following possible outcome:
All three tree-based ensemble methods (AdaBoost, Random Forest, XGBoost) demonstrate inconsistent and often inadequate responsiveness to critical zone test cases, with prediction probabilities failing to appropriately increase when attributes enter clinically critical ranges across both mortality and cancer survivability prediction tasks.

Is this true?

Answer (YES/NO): NO